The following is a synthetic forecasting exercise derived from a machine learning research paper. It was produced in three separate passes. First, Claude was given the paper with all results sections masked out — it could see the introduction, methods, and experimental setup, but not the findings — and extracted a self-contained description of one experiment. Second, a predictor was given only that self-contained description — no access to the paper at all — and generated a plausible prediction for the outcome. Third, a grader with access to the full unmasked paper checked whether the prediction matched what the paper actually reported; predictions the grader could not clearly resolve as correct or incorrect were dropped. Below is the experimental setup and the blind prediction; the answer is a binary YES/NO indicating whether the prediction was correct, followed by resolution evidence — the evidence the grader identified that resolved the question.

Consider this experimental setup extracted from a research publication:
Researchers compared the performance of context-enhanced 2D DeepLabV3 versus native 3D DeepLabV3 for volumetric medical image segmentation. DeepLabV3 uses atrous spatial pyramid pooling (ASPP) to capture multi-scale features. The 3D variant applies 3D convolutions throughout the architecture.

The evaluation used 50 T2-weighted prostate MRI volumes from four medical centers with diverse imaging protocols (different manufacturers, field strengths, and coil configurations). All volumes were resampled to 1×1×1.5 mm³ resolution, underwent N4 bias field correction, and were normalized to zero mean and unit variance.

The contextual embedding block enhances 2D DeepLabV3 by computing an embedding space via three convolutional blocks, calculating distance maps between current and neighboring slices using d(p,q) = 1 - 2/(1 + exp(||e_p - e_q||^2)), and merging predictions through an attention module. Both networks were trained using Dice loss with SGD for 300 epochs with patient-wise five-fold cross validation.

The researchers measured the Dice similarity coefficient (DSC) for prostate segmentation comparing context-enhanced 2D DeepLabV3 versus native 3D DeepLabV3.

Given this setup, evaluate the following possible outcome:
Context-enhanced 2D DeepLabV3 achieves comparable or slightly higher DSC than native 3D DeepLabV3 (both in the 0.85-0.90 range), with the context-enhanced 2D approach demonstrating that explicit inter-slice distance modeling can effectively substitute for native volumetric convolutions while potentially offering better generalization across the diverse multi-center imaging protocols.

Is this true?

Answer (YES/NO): NO